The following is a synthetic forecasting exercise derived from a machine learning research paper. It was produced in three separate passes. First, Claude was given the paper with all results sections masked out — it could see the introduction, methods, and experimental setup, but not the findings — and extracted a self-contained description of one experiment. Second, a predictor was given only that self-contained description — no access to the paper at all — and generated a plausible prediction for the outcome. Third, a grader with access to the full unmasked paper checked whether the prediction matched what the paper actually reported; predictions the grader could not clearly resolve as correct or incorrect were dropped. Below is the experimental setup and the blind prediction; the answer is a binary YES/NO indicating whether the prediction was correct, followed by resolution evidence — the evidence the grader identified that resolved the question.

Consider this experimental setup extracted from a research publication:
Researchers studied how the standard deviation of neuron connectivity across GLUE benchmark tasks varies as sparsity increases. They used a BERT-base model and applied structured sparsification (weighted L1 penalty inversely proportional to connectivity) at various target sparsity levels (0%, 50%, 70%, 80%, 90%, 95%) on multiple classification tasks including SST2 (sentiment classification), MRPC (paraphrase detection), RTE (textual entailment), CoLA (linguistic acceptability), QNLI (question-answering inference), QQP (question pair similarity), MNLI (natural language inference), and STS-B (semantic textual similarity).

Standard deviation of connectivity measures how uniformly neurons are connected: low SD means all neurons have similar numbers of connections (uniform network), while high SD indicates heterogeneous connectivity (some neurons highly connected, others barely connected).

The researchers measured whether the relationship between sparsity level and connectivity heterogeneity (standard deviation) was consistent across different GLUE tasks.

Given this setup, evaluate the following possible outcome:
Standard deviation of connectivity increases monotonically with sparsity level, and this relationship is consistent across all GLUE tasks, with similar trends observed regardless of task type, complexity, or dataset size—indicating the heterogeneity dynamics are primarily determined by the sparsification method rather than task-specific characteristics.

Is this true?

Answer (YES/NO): NO